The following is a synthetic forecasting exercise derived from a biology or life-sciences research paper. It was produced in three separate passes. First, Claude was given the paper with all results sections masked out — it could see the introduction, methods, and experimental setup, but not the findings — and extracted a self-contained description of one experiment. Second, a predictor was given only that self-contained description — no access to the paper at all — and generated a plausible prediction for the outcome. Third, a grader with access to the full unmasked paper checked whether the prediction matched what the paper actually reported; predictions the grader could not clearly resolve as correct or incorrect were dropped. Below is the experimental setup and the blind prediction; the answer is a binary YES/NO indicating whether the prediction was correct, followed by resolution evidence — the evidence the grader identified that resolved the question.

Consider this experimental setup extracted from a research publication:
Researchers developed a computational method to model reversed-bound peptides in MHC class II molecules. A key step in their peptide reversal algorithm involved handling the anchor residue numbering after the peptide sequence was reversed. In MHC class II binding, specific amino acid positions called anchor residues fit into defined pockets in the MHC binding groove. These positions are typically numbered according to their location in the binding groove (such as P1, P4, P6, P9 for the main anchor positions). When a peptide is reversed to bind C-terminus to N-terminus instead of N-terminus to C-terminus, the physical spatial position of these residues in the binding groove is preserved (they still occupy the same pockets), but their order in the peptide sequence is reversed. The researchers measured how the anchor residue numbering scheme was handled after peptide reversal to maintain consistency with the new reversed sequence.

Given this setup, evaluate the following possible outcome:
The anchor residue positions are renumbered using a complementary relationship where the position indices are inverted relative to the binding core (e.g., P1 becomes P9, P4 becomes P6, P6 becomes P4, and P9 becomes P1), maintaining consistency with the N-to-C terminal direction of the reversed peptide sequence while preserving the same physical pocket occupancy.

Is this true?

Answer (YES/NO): YES